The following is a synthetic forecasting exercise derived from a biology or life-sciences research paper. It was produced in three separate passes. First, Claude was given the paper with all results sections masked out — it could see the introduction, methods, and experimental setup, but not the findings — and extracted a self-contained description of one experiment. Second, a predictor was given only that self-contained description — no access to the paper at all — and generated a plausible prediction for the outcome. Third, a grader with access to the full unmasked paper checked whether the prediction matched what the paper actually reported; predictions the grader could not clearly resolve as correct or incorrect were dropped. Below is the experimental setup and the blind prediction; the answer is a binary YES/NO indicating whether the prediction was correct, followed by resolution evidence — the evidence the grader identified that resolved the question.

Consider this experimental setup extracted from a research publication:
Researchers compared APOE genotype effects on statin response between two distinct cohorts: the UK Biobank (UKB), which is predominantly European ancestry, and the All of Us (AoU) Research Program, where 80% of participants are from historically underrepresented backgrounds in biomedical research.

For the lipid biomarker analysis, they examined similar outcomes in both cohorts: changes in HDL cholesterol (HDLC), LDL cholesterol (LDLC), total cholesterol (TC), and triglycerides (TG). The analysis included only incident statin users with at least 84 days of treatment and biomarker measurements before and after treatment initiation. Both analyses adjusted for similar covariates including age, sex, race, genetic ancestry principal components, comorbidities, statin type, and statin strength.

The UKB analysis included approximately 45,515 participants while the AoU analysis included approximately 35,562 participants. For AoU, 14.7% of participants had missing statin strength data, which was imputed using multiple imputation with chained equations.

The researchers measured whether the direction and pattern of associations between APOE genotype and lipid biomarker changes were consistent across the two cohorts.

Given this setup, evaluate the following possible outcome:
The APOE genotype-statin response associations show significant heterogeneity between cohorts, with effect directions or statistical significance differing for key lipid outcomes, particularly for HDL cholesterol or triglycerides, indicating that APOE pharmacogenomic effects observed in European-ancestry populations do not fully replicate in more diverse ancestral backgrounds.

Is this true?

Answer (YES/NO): NO